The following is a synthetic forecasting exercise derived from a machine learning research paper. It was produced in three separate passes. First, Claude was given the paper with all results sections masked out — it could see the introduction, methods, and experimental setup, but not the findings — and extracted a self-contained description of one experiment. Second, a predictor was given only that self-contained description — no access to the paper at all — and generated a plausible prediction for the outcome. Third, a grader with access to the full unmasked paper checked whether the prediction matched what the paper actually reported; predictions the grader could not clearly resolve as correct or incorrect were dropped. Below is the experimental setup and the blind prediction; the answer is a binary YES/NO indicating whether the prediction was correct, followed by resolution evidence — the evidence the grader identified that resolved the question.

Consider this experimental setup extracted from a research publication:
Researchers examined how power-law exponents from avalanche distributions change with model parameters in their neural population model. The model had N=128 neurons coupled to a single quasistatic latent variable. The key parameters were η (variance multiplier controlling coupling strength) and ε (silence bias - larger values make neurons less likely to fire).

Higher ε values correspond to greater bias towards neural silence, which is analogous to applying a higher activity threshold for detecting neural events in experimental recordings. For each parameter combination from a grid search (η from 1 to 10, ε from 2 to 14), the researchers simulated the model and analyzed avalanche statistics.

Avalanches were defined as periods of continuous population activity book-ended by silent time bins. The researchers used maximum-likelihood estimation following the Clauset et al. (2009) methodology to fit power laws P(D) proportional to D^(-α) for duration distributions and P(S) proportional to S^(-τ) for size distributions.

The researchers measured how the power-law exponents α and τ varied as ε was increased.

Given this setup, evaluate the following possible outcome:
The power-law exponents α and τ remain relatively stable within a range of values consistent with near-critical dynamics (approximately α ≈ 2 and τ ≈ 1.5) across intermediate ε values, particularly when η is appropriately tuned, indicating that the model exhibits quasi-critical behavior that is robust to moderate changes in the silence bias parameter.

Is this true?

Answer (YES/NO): NO